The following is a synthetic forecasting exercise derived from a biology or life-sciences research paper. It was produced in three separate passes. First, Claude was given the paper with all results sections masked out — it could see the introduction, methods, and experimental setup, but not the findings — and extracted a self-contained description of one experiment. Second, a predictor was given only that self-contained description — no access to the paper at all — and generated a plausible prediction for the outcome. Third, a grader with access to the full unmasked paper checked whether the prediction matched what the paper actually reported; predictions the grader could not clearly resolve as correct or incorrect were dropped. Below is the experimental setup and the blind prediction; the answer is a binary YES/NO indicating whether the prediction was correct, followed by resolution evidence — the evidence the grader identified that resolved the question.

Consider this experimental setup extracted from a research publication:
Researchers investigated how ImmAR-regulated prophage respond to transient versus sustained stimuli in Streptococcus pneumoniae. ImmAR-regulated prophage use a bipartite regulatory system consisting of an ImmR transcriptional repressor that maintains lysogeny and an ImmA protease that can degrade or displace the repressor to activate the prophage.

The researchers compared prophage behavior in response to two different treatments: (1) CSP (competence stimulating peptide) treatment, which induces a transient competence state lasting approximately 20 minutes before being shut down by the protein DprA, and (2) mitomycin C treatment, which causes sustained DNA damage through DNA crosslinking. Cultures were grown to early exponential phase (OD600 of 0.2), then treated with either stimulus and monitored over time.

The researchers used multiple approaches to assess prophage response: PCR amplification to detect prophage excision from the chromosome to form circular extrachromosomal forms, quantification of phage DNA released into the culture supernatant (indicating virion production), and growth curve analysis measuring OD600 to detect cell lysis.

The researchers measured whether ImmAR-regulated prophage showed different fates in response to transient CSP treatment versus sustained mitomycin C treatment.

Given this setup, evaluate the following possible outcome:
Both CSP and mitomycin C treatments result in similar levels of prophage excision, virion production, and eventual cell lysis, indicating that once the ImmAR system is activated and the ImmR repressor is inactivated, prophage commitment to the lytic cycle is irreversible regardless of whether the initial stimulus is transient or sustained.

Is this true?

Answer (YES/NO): NO